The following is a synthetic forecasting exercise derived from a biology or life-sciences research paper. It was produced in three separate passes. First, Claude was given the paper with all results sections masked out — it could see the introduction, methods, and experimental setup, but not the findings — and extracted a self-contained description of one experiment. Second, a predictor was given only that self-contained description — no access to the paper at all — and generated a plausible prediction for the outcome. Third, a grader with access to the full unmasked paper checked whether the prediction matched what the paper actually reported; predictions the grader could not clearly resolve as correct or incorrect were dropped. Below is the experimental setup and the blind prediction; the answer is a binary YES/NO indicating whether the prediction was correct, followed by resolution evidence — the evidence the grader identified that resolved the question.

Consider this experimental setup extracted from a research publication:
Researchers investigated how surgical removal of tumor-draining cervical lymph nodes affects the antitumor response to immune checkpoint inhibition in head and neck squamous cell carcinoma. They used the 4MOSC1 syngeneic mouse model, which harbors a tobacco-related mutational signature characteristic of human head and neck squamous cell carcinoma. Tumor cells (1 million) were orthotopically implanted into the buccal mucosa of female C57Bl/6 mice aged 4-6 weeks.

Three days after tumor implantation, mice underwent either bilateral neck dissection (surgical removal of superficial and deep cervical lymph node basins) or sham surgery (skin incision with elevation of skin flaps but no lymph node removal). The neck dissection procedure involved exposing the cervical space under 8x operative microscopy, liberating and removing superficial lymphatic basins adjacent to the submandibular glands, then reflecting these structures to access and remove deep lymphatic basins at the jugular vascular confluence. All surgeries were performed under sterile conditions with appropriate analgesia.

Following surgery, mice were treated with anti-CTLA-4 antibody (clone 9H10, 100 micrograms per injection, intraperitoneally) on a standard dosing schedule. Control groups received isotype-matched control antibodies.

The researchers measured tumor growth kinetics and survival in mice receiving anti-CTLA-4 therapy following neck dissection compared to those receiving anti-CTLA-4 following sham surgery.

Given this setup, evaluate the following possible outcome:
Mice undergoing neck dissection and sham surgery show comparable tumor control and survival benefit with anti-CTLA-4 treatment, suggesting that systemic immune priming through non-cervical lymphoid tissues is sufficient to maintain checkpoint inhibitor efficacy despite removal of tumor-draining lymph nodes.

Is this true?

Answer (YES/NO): NO